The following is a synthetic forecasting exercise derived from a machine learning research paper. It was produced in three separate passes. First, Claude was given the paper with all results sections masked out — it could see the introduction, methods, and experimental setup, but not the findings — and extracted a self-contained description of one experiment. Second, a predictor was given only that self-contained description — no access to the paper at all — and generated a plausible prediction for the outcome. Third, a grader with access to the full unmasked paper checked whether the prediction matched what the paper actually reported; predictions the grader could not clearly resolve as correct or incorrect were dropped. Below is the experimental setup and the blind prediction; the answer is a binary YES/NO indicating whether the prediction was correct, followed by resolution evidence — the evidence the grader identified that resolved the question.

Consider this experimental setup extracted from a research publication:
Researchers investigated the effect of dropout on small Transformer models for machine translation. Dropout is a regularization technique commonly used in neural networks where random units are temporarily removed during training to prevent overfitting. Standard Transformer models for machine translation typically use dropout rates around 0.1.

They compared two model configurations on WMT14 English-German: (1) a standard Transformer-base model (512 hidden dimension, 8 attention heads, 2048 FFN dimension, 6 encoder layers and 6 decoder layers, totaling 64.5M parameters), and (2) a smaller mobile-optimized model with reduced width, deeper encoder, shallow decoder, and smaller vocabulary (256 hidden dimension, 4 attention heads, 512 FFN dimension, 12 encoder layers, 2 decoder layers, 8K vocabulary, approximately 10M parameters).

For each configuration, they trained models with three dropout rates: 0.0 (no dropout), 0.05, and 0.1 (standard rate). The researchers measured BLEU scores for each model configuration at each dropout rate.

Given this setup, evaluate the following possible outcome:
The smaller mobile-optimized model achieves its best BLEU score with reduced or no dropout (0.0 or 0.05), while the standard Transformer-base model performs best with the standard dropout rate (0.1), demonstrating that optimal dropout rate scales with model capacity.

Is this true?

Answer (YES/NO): NO